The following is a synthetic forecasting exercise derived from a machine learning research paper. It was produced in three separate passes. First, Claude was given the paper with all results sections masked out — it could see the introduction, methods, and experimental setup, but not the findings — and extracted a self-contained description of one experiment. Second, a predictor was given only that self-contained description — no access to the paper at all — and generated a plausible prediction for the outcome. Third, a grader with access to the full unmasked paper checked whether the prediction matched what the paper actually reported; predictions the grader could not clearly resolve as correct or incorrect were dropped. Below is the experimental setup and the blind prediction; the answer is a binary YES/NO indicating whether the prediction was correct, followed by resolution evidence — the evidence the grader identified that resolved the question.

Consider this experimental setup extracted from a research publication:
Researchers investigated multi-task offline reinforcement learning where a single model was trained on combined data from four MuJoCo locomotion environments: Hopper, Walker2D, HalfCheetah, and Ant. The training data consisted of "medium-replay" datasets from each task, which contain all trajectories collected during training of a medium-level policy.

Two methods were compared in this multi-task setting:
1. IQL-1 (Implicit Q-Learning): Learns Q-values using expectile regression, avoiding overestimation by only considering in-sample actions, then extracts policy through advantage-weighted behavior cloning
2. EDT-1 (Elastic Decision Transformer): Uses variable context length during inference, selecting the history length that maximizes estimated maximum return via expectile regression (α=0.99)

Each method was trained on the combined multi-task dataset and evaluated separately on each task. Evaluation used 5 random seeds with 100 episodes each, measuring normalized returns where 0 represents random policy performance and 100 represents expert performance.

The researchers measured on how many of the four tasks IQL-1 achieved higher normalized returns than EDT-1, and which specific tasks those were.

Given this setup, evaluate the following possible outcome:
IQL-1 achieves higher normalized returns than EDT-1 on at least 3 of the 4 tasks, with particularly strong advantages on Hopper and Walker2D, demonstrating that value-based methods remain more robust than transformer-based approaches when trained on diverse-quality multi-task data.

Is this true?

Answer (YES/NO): NO